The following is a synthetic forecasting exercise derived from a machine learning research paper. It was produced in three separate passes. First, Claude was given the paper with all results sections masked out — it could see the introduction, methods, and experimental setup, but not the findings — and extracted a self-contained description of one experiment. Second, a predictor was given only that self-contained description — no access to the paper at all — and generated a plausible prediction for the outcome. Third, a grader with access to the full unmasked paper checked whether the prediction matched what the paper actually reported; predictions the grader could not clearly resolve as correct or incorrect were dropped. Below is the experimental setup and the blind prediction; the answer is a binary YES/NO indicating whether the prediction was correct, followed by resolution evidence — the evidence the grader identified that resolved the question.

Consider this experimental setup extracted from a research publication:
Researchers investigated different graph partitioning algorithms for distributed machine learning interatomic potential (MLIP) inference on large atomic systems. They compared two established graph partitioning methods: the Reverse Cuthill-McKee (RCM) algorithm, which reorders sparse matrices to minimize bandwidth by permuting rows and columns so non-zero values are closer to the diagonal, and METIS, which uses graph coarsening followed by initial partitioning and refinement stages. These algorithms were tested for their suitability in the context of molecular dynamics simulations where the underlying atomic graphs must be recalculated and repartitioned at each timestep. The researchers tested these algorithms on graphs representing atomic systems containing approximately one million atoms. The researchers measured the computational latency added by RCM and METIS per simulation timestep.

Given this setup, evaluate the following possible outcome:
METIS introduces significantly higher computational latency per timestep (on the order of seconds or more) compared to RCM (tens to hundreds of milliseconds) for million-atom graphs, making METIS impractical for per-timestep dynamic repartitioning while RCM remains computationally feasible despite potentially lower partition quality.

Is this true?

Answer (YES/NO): NO